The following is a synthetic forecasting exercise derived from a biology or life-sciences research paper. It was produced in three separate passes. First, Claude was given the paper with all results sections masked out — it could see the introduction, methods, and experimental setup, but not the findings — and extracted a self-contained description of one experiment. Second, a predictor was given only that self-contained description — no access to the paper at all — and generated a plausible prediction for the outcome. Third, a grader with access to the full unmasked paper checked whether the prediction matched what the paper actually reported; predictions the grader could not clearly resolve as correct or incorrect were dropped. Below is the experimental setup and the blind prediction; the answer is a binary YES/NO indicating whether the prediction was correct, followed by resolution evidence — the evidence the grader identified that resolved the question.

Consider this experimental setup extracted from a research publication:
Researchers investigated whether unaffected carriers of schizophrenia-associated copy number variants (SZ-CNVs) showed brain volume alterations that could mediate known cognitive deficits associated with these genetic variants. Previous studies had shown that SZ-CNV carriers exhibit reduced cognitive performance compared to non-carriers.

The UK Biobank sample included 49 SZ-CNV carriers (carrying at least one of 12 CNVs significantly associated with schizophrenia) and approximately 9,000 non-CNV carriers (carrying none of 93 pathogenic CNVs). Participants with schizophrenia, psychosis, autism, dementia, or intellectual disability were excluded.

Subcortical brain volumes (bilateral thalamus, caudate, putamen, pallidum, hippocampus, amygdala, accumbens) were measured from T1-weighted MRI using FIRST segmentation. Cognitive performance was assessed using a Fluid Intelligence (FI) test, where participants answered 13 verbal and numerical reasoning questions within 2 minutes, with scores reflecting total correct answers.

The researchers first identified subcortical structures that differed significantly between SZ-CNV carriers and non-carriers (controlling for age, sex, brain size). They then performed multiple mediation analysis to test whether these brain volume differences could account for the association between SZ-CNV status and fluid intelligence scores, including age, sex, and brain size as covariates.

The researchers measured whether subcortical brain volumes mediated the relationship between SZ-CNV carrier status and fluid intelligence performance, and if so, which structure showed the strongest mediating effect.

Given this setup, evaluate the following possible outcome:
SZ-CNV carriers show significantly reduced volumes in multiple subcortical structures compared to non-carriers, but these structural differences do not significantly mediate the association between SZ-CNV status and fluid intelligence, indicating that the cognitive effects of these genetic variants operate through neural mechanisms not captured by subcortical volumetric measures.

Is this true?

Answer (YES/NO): NO